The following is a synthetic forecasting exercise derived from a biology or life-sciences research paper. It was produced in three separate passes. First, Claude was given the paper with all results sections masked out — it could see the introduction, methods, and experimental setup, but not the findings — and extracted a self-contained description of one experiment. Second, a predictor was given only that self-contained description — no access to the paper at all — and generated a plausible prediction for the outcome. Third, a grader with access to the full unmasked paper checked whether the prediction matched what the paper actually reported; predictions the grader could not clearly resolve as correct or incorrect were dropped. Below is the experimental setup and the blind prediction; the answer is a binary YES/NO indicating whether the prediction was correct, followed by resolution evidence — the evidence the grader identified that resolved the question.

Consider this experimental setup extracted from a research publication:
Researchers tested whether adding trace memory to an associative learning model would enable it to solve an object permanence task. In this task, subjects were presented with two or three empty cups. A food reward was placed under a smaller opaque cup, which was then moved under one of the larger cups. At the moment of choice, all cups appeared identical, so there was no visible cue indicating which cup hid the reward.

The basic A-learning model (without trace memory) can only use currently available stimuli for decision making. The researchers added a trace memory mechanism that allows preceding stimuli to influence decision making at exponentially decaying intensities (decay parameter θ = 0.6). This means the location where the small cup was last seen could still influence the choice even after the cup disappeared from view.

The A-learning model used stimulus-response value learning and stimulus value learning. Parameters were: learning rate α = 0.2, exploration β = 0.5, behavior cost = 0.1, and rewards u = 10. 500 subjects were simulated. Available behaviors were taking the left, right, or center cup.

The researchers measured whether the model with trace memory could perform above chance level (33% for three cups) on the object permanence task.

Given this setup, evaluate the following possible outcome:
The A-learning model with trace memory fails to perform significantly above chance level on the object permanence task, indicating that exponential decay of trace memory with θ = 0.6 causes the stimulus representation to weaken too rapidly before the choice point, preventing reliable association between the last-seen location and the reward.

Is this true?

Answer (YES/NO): NO